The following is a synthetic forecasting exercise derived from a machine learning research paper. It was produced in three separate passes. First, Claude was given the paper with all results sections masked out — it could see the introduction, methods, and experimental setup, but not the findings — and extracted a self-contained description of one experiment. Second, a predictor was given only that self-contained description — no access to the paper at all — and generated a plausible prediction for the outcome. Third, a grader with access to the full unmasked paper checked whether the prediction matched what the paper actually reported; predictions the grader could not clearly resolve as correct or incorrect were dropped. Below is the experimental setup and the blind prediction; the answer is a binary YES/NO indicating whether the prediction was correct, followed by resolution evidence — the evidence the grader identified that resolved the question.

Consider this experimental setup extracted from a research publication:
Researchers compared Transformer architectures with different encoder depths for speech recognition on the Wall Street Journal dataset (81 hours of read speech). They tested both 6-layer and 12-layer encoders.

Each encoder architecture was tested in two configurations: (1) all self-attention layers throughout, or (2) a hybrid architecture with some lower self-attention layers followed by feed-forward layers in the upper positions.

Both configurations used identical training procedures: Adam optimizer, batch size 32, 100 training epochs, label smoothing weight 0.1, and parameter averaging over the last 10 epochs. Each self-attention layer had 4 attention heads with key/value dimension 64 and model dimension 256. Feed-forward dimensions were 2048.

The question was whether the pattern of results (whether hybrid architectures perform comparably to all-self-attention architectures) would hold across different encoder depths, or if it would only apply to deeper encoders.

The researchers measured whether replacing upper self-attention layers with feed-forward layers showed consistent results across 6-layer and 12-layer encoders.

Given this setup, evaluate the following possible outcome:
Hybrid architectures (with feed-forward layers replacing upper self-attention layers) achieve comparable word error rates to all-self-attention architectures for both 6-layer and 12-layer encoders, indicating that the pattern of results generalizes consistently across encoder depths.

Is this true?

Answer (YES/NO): YES